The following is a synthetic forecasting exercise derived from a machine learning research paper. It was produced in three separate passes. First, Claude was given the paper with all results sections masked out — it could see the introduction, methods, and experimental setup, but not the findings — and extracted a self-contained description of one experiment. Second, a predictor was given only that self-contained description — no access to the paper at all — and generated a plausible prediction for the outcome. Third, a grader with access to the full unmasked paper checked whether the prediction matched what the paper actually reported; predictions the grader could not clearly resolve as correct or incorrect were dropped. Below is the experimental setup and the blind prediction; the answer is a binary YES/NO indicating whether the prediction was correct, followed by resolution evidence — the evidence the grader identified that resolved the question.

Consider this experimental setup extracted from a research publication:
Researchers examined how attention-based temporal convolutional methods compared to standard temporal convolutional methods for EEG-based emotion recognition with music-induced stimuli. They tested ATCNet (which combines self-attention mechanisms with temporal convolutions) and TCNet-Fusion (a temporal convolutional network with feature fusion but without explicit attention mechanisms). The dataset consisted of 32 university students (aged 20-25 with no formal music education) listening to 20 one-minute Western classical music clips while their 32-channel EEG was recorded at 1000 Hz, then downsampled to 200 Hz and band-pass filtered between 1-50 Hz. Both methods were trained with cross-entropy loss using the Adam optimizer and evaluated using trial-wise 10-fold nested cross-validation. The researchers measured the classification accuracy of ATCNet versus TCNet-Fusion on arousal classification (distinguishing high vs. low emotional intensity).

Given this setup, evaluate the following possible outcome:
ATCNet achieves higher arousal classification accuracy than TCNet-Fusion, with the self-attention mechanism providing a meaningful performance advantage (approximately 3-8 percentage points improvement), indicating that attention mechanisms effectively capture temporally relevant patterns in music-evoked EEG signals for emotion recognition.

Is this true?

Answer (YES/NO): YES